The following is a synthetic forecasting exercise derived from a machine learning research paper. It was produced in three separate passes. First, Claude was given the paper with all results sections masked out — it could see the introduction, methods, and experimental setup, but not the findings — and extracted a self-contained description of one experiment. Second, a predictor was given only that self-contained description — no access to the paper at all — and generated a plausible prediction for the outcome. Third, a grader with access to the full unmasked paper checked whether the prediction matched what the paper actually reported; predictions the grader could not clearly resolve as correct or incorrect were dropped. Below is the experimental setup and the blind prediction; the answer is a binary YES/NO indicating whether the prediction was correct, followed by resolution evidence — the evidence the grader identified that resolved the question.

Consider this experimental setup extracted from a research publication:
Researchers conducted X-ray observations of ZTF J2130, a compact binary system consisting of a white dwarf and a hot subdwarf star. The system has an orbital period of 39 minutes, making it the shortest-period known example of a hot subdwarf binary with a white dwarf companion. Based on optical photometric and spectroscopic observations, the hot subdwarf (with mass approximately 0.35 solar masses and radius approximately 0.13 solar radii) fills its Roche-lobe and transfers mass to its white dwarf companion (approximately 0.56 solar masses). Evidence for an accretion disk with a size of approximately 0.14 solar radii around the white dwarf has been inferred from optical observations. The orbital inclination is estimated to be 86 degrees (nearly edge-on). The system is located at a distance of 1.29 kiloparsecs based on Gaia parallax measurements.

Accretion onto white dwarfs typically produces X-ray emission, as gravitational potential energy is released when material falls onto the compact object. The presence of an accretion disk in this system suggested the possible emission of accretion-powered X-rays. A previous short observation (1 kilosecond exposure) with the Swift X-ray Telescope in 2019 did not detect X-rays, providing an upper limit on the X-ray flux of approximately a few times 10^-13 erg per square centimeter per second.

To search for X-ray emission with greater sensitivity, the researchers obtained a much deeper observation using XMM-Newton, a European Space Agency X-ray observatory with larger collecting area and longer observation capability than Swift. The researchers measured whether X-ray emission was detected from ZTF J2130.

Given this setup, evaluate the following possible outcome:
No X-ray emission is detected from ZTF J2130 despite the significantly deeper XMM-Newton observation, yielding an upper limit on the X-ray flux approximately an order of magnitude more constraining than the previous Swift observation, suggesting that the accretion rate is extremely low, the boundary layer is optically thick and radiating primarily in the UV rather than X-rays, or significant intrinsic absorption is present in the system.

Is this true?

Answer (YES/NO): NO